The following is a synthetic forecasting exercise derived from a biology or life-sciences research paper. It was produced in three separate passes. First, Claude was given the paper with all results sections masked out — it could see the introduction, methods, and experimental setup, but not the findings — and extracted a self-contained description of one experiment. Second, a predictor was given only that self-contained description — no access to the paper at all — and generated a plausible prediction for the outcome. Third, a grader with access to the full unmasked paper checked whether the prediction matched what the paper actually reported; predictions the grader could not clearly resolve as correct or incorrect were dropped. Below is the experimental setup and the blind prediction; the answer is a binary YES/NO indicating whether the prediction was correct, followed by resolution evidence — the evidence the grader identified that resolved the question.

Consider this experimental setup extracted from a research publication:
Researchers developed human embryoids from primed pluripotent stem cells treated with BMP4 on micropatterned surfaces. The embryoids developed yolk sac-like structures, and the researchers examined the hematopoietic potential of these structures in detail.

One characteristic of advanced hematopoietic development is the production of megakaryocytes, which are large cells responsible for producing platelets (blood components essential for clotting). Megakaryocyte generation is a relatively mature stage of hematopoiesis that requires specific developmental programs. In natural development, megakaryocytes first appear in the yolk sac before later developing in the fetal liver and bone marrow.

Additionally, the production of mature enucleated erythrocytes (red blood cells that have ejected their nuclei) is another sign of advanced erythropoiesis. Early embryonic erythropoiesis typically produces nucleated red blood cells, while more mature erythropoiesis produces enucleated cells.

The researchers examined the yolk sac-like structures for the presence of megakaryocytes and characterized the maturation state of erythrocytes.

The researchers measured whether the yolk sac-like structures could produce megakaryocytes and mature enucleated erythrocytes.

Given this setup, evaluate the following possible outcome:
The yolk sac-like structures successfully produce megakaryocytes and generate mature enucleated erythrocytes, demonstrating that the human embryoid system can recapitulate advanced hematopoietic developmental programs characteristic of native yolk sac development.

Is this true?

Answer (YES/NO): YES